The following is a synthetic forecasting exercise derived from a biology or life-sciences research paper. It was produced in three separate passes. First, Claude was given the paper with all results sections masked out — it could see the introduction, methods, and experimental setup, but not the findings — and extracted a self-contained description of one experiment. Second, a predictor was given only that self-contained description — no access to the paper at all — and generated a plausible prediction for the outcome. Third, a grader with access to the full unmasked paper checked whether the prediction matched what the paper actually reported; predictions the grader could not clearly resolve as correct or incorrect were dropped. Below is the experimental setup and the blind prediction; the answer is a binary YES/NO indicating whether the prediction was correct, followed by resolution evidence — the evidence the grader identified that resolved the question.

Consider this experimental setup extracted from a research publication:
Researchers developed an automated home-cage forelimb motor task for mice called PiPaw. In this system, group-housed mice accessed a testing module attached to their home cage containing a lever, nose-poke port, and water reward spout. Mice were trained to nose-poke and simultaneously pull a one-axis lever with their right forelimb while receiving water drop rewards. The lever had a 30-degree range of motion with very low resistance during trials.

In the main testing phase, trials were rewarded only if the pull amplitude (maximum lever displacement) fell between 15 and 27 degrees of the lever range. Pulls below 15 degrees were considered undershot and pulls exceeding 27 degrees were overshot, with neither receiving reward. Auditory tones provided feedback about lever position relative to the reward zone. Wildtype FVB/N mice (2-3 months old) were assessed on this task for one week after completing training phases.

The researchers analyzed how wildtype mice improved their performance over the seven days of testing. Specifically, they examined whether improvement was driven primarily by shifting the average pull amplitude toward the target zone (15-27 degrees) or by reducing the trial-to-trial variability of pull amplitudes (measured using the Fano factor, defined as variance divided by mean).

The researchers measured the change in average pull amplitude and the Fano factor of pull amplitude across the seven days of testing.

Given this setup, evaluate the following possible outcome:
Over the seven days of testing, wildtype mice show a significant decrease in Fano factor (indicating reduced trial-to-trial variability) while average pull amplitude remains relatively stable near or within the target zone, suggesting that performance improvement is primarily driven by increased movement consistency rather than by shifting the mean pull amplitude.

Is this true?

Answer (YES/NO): YES